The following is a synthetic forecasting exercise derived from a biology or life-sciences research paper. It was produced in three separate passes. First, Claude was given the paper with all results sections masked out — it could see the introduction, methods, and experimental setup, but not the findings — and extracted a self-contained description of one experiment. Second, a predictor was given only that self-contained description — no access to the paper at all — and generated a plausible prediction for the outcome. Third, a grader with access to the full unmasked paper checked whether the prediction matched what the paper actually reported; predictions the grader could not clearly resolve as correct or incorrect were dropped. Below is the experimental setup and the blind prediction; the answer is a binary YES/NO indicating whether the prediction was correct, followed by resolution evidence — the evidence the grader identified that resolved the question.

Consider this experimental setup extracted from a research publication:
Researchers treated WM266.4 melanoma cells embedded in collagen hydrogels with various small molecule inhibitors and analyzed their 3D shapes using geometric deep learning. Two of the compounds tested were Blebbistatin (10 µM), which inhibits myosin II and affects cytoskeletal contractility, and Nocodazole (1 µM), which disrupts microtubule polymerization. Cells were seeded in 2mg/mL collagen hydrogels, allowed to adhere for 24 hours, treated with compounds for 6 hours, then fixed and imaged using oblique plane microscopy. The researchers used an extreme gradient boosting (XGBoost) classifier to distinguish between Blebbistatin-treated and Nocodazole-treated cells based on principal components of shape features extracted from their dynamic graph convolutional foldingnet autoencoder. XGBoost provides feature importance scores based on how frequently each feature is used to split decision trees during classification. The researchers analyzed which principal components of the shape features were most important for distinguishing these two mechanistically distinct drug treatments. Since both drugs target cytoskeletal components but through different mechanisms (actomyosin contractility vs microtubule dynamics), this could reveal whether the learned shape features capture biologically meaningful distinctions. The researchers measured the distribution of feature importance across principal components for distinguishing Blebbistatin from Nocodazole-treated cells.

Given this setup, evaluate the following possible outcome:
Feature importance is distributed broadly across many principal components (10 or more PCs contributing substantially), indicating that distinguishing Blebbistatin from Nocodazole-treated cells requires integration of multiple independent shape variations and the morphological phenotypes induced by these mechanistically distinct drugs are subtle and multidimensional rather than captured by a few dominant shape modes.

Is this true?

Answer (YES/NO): NO